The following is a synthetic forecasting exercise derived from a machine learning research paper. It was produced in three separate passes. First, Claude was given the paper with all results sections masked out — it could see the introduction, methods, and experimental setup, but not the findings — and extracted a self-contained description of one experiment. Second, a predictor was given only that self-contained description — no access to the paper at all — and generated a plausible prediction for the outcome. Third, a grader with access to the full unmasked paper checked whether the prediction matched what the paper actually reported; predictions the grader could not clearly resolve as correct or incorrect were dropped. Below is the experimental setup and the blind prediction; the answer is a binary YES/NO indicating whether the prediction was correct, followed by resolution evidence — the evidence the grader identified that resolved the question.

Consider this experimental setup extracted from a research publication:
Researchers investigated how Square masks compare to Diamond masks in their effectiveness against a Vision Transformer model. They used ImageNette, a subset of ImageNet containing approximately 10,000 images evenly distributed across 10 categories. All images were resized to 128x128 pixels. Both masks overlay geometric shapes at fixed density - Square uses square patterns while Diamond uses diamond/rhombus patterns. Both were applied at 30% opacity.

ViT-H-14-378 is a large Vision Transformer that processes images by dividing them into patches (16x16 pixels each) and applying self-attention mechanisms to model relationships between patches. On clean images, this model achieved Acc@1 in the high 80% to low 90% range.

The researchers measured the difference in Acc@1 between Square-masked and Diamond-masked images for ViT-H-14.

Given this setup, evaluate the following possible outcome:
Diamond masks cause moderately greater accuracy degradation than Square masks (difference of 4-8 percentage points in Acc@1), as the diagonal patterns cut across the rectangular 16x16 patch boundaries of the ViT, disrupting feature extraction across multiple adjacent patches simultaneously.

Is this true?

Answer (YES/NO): NO